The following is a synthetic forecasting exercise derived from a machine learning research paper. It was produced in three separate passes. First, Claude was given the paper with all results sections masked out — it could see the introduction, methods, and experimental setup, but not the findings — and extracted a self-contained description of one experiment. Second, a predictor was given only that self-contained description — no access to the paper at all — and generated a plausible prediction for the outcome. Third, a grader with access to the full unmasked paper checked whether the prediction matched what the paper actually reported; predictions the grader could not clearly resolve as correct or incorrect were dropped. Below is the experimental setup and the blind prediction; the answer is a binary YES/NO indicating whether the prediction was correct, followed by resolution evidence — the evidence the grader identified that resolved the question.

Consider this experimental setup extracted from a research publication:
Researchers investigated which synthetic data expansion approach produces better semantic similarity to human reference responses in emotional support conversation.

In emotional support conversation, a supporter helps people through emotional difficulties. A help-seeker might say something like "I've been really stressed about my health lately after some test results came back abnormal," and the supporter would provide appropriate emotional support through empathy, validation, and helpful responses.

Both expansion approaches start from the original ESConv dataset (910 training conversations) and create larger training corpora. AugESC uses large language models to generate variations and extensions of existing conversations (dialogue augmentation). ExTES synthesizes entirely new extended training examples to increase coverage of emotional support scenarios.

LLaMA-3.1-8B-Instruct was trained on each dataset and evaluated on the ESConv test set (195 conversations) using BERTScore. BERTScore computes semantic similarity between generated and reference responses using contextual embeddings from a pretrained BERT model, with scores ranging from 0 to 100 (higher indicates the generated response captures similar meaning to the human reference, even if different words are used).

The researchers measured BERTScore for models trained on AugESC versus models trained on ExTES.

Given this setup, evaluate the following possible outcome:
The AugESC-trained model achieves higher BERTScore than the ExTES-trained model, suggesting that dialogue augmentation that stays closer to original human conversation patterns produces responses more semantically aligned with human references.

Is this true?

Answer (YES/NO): NO